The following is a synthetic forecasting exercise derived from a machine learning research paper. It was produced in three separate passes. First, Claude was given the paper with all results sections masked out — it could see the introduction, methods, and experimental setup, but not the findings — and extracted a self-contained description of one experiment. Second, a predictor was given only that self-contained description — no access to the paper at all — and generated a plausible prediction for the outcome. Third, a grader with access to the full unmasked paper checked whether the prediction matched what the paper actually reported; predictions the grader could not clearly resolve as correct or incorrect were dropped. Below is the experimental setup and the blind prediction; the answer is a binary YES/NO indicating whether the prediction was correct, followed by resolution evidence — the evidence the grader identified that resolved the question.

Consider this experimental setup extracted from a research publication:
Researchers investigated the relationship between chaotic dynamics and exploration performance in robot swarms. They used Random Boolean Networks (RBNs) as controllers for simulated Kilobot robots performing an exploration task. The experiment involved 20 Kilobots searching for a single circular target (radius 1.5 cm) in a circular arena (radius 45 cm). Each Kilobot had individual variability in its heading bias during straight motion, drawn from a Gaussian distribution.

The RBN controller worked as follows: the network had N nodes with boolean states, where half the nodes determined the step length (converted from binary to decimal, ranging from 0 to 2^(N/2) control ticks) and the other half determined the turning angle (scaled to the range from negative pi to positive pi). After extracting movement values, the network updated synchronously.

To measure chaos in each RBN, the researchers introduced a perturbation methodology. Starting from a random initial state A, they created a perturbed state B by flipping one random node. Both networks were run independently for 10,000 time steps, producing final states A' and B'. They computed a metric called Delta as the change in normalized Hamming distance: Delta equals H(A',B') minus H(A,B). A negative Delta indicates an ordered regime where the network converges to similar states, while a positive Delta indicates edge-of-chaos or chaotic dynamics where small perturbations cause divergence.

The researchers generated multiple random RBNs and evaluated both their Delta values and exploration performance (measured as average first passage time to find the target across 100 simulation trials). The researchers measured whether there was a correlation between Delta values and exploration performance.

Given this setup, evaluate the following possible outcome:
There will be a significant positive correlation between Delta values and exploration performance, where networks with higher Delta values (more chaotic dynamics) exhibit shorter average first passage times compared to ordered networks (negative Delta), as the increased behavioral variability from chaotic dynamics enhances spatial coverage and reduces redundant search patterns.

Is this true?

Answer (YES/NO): YES